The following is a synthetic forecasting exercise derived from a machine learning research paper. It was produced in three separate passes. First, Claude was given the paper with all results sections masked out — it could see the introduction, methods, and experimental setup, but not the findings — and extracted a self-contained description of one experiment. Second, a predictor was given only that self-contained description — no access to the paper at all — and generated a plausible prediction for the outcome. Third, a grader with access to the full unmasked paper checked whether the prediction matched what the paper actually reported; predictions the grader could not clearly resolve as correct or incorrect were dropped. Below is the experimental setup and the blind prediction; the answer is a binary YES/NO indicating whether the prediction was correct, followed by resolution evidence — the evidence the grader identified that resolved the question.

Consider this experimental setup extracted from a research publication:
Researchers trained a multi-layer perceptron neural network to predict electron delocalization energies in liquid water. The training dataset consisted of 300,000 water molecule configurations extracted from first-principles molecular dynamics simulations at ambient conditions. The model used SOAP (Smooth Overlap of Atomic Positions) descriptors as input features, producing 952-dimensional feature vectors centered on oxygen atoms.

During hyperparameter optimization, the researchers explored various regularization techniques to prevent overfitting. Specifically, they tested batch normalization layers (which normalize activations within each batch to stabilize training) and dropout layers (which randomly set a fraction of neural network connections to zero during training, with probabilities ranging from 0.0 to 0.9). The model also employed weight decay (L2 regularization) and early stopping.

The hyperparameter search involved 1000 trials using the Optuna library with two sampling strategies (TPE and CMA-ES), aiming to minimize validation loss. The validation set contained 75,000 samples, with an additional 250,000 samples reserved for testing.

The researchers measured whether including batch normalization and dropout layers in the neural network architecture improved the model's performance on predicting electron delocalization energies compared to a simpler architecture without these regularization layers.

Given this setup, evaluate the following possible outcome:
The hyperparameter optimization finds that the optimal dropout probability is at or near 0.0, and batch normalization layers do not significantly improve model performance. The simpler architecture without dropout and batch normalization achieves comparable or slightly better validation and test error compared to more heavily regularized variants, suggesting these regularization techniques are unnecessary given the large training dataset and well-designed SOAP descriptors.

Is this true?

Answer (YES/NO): YES